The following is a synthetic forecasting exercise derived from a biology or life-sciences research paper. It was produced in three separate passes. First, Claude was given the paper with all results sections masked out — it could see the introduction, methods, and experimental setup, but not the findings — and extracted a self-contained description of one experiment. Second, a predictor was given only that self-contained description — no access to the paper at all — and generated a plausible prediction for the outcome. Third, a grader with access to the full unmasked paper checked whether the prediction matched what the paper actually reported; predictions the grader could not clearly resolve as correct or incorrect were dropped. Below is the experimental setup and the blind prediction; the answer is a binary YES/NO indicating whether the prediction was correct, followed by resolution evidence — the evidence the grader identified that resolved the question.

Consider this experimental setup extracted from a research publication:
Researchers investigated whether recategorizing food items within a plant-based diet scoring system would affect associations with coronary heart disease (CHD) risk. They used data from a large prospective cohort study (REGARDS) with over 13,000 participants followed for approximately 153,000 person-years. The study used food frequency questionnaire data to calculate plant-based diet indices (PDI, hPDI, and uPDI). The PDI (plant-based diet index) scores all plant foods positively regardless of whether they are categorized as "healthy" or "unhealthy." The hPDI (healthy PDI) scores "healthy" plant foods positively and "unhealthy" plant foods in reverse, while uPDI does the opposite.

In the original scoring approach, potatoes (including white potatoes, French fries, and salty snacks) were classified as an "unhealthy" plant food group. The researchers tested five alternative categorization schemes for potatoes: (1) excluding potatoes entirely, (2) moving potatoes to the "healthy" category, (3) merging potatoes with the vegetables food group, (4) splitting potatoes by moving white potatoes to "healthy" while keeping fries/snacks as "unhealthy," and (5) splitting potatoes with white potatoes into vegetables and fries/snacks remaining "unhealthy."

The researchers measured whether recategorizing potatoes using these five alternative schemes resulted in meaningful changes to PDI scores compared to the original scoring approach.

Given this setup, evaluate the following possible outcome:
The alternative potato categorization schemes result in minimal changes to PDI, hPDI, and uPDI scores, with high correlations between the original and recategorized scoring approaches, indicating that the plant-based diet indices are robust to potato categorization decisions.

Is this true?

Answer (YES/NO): NO